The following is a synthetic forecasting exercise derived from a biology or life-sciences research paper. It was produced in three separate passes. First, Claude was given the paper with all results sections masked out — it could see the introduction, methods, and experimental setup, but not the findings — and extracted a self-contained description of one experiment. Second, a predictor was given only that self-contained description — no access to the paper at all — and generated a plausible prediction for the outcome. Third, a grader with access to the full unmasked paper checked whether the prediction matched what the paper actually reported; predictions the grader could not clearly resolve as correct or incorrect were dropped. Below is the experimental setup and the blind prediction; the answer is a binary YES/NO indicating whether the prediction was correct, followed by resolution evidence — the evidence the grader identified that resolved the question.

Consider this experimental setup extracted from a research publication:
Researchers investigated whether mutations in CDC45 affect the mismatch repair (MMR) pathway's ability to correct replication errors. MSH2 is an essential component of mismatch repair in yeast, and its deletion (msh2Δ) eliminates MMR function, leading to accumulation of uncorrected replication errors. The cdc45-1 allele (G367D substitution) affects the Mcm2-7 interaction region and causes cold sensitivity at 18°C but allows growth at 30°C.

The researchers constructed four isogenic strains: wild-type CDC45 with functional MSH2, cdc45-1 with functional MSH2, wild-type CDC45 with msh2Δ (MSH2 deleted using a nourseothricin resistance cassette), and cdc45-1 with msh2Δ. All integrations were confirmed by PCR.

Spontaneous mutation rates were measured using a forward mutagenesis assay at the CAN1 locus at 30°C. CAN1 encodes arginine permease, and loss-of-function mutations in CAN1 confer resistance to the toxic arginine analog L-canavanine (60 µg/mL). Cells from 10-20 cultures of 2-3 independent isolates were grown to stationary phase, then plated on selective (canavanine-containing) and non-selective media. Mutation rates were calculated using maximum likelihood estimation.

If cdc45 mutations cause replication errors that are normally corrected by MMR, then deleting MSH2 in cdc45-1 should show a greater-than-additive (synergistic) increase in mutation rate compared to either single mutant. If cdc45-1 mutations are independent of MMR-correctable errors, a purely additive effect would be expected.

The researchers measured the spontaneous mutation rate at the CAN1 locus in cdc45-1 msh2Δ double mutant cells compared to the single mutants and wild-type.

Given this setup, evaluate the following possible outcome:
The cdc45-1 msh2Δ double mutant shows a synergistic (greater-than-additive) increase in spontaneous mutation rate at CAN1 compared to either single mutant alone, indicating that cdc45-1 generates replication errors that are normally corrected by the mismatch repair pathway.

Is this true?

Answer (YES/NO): YES